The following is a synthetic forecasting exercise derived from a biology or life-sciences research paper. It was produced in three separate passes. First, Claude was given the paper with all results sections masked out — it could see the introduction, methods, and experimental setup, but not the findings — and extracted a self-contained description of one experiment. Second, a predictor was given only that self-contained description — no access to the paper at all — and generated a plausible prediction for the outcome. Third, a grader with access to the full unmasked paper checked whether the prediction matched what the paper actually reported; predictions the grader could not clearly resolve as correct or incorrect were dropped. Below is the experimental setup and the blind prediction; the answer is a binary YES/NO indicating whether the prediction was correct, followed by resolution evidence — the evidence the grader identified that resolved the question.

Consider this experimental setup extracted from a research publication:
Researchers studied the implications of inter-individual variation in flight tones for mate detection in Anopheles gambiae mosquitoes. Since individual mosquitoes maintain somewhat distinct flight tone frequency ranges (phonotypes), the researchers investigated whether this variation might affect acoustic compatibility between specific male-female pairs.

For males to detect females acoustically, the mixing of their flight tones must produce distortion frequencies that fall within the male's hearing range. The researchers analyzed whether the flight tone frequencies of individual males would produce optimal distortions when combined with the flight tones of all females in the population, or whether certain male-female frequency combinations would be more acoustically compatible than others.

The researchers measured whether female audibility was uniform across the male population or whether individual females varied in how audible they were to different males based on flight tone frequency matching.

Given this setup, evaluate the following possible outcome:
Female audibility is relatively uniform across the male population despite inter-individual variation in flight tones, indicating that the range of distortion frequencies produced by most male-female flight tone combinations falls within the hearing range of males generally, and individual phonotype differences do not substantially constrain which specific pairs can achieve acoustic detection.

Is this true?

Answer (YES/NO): NO